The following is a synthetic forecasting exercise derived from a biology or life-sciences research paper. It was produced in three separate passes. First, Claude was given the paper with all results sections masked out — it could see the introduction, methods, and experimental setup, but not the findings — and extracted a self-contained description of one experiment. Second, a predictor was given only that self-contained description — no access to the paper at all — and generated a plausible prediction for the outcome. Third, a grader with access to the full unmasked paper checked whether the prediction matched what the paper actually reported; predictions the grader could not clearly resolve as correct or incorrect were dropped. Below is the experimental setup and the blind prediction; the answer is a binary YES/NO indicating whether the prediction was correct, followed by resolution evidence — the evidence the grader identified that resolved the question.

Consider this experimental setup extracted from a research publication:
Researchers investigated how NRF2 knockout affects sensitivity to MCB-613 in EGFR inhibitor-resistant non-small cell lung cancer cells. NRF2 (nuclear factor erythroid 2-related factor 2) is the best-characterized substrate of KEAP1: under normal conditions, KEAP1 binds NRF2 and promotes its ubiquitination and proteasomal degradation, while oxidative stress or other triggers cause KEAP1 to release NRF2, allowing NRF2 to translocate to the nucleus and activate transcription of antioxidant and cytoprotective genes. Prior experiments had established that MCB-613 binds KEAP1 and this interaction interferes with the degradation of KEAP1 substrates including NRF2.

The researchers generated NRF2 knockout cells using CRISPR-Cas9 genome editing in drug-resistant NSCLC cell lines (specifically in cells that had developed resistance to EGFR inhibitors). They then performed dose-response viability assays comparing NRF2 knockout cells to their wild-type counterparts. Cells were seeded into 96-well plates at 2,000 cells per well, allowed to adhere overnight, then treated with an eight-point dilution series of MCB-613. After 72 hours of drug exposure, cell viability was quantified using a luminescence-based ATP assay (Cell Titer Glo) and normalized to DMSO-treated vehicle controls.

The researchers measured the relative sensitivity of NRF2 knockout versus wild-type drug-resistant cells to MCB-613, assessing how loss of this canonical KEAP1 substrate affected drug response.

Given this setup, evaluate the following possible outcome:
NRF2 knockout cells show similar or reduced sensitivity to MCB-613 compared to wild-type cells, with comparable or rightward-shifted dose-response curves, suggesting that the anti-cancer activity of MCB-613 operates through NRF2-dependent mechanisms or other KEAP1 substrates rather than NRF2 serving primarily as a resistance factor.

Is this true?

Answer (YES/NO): NO